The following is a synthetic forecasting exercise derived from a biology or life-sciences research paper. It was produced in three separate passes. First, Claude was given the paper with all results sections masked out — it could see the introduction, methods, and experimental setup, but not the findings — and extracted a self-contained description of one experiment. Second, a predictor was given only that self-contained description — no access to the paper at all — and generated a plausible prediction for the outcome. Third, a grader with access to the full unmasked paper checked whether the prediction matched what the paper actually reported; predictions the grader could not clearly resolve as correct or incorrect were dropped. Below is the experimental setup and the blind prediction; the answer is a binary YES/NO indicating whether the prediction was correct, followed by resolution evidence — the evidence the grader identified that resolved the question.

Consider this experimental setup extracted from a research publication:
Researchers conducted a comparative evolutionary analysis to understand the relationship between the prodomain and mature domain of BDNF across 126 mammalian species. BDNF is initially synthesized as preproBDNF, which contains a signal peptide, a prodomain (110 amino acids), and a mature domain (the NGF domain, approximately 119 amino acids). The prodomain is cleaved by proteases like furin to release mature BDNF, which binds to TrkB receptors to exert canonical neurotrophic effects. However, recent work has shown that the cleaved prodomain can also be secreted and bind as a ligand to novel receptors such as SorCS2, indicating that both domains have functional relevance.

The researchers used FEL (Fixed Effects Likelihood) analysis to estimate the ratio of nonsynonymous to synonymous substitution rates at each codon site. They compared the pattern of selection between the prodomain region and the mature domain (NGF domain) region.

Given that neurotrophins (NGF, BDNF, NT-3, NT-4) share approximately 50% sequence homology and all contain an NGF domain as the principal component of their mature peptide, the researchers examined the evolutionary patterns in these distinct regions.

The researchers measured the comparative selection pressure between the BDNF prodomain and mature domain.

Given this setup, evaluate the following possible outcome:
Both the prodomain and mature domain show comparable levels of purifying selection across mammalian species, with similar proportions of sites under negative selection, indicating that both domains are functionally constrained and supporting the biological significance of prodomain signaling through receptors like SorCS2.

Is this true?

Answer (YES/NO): NO